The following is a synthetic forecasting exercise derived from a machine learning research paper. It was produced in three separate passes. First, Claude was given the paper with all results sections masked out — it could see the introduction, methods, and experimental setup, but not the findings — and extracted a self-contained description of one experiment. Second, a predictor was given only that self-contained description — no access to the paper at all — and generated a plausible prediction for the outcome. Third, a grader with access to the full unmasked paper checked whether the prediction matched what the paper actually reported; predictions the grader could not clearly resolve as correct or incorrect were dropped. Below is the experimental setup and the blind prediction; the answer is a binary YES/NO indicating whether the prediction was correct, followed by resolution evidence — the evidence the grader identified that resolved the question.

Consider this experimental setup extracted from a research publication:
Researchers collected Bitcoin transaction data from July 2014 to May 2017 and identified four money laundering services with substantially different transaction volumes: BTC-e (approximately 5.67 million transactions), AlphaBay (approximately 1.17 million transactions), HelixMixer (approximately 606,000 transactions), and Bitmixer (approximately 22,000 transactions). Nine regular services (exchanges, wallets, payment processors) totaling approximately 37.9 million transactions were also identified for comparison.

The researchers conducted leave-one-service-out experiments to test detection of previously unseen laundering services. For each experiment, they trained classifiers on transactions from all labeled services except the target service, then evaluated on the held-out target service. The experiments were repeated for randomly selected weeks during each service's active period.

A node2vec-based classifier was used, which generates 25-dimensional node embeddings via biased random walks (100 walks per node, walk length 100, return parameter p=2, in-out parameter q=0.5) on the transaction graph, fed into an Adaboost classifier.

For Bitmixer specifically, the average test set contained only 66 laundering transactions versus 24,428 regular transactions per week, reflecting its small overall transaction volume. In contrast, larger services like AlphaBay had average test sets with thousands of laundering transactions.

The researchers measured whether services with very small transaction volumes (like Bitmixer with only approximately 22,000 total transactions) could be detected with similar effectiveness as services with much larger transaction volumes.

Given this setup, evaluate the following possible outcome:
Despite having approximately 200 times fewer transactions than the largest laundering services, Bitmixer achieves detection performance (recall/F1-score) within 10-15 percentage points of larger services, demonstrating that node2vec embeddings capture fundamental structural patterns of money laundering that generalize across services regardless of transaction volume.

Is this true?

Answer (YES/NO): NO